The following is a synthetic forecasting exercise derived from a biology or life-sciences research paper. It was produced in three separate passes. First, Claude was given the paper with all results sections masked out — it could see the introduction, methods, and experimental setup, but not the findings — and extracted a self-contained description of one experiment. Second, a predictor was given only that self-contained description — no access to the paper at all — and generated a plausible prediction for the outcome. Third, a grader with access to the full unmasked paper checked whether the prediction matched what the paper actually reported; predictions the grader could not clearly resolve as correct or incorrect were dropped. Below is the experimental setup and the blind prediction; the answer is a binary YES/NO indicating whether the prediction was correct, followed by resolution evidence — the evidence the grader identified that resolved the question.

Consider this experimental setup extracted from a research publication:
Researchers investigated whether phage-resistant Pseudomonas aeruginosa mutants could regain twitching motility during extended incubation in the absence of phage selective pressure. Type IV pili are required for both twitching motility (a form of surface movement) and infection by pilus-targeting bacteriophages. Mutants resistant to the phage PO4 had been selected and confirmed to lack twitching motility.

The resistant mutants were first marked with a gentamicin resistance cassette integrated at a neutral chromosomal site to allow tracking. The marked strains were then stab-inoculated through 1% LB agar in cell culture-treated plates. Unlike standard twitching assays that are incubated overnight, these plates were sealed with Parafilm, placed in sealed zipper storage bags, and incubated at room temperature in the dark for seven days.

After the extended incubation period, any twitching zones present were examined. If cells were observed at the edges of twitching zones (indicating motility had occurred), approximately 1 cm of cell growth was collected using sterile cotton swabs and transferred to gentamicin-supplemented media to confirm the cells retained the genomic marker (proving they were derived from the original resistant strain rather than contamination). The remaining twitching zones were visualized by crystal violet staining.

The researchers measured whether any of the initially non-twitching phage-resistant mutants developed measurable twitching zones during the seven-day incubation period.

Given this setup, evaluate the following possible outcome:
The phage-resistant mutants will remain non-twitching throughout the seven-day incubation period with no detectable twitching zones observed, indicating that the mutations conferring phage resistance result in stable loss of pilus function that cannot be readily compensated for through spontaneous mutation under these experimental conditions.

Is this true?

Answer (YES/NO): NO